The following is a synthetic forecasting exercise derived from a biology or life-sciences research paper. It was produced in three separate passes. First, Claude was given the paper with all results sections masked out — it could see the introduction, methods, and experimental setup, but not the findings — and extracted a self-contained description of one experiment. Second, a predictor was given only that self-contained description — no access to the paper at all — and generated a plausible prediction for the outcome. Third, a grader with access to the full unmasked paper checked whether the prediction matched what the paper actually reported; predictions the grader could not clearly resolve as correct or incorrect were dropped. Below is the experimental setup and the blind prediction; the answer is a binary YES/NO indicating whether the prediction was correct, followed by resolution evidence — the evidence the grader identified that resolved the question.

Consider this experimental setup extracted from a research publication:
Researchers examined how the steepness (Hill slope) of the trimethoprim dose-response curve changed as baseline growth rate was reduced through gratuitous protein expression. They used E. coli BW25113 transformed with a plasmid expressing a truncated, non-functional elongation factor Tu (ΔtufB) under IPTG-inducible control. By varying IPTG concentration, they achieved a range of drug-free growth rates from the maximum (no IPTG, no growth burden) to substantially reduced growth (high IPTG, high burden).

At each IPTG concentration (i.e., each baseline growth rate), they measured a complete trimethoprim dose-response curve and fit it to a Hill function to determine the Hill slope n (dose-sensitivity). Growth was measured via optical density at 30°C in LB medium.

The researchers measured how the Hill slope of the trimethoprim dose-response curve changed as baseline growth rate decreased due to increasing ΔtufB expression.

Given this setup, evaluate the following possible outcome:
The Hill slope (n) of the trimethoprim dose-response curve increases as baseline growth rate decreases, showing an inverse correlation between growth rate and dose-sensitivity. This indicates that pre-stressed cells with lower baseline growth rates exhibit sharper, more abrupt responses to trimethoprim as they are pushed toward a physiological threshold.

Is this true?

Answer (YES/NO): YES